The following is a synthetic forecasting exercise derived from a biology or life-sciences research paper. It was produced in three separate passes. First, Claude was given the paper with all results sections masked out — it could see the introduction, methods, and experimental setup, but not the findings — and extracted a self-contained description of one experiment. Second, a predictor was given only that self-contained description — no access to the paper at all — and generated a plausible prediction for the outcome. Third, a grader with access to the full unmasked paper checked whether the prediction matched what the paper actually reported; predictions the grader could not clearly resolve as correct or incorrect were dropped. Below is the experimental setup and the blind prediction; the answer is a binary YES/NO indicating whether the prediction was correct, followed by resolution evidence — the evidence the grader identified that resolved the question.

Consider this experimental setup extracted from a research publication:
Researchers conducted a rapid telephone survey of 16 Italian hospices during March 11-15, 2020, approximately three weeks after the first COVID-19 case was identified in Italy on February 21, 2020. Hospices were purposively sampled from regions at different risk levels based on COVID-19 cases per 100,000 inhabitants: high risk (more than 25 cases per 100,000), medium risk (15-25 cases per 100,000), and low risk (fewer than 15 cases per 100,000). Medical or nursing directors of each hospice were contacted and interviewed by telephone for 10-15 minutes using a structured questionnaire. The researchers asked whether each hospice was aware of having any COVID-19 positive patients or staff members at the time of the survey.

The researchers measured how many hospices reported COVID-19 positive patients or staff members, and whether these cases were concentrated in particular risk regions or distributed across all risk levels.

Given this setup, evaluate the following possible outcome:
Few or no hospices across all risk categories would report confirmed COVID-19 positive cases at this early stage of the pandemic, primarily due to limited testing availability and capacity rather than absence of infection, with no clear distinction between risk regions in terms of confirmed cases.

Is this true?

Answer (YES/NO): NO